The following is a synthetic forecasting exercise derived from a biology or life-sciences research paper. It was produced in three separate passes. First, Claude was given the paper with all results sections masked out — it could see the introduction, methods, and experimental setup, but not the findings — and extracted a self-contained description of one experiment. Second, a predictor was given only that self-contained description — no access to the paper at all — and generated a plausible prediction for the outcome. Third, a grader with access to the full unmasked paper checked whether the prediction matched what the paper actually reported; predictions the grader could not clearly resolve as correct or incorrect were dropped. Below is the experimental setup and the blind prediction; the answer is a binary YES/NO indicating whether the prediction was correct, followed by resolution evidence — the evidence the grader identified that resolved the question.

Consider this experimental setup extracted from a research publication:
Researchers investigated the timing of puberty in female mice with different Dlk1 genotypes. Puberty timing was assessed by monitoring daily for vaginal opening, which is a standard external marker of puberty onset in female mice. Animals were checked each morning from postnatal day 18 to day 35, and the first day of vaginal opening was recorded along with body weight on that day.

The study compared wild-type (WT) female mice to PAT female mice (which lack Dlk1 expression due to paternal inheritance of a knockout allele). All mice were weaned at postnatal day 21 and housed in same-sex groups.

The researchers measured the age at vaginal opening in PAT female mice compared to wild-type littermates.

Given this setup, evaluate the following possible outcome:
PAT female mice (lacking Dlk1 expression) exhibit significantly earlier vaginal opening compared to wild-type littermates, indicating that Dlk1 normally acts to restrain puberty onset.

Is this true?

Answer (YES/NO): NO